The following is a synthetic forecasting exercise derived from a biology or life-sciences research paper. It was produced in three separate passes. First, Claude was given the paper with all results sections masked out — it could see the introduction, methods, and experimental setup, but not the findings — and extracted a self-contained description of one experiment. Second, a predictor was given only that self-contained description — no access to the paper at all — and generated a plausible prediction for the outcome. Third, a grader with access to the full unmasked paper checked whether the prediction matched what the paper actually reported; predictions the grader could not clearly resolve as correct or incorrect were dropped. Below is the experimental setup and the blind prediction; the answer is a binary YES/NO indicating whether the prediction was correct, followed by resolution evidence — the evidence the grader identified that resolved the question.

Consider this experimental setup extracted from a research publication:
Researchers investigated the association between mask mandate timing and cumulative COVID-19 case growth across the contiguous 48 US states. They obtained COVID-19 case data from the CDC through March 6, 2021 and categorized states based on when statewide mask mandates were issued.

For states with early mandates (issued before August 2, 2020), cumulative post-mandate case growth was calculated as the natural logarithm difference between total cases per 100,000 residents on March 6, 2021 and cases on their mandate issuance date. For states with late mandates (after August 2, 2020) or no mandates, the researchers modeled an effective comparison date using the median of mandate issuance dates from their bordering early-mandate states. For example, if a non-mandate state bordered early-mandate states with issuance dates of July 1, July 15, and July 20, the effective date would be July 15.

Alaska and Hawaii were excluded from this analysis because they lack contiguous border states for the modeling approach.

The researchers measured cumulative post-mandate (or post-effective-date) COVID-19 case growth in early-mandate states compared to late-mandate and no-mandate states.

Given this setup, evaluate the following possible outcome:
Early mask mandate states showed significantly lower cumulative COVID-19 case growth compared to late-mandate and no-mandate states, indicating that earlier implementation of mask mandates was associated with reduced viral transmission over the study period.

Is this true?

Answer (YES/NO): NO